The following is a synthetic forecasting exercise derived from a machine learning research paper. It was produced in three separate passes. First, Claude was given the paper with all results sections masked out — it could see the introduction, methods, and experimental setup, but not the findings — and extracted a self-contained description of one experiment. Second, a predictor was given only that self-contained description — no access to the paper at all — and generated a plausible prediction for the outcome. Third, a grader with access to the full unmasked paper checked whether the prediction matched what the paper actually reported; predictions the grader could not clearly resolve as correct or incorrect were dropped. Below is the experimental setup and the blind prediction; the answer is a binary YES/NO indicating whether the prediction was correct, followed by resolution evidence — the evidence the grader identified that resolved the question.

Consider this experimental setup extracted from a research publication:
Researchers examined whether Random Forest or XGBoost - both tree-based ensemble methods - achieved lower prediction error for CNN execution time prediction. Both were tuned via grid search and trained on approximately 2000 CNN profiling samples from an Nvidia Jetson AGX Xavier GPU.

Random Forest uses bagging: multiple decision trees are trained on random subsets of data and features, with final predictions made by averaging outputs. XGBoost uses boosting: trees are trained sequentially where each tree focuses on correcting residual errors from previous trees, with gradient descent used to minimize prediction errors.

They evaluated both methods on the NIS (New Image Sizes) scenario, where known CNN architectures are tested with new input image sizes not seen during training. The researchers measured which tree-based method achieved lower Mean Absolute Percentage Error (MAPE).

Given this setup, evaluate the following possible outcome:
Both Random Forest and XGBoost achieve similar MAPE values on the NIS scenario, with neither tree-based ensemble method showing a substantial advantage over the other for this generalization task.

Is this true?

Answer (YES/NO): NO